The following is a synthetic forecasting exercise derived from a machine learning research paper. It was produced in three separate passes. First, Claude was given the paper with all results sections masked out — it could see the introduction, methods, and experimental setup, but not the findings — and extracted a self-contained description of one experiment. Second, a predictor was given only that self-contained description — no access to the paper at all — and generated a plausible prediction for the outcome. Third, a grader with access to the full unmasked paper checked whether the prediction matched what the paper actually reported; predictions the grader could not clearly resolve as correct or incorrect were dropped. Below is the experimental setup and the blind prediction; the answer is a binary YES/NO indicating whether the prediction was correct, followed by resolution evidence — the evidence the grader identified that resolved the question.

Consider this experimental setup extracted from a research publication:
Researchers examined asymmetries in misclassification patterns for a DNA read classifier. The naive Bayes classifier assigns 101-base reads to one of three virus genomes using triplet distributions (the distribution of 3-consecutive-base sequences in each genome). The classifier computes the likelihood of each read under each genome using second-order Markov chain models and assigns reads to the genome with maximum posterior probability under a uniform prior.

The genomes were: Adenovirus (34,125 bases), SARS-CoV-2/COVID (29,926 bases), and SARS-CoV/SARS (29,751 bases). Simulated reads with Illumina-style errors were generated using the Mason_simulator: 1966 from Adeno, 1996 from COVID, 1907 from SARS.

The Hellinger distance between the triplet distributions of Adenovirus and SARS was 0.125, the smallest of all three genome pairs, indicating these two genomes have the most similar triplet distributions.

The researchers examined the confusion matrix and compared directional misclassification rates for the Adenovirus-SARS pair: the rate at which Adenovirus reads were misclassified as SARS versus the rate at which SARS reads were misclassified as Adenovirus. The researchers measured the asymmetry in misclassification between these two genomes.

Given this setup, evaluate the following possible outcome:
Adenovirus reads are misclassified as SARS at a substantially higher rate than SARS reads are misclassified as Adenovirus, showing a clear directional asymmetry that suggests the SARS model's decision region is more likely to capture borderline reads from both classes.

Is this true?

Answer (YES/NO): NO